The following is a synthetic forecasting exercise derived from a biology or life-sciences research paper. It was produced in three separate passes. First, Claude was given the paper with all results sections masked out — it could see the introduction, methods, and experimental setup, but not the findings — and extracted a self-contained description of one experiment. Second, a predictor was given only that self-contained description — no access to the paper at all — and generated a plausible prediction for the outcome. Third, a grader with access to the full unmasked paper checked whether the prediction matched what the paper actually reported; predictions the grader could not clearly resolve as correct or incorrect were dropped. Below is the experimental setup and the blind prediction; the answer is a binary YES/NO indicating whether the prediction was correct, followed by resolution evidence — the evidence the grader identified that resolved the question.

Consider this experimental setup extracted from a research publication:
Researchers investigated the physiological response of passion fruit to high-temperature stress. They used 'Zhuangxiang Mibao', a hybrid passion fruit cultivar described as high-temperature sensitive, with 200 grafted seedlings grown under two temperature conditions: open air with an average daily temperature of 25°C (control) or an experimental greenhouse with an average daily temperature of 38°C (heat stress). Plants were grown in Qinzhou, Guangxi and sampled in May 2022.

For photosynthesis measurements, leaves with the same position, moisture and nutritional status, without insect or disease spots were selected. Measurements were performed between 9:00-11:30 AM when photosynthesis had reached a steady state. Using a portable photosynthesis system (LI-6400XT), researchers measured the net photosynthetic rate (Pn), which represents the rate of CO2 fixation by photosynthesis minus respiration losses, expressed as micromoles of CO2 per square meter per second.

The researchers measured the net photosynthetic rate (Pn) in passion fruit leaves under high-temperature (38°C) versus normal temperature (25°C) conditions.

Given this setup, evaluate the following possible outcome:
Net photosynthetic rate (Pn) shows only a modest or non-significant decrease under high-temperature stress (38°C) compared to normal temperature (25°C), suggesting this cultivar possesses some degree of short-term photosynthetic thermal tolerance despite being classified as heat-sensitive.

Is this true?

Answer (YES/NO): NO